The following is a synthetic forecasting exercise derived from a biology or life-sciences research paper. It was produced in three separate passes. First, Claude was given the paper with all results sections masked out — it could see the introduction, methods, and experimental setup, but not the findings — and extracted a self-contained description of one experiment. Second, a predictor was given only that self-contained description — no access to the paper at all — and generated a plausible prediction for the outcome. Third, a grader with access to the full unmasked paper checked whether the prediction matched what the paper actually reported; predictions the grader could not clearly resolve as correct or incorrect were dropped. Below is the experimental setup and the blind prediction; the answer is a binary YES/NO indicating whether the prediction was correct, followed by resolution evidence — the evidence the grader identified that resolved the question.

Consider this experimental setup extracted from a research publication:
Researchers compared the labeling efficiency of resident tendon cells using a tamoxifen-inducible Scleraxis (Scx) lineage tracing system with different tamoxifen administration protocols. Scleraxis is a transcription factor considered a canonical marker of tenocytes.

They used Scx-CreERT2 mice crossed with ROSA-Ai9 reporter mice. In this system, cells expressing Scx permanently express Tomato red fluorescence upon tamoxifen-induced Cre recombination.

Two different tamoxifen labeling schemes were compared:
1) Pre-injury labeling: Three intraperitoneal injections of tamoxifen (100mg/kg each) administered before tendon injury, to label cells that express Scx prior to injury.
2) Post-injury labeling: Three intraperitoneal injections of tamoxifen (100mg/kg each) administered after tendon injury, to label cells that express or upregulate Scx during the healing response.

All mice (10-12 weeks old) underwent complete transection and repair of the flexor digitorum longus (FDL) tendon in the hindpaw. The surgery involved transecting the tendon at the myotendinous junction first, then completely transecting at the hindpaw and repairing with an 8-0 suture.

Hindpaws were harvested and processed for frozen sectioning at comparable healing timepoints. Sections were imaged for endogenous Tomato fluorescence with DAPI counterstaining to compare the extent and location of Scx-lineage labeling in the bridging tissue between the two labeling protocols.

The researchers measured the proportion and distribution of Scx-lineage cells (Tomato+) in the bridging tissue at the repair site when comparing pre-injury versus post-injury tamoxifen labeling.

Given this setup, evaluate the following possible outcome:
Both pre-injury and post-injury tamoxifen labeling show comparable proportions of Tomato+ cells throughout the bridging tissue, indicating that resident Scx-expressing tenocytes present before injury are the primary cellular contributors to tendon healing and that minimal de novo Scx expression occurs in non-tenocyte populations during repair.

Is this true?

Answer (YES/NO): NO